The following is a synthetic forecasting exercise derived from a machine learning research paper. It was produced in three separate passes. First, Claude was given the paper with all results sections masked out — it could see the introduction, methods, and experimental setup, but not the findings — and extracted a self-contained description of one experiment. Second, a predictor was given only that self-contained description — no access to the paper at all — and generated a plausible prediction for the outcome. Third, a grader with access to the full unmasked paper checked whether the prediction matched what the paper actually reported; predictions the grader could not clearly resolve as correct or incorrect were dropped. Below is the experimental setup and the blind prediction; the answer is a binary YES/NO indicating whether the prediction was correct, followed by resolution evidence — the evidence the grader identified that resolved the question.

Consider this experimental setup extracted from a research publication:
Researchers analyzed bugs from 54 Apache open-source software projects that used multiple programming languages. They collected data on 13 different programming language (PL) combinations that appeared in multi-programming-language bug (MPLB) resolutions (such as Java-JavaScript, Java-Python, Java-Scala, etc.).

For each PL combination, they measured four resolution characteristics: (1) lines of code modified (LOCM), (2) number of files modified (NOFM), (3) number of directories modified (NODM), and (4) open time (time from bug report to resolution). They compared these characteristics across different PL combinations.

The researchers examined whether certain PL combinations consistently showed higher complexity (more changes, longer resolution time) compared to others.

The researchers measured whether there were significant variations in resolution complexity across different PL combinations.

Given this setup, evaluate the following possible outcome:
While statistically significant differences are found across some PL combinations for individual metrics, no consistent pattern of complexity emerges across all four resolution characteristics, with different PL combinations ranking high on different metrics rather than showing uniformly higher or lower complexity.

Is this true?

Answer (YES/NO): YES